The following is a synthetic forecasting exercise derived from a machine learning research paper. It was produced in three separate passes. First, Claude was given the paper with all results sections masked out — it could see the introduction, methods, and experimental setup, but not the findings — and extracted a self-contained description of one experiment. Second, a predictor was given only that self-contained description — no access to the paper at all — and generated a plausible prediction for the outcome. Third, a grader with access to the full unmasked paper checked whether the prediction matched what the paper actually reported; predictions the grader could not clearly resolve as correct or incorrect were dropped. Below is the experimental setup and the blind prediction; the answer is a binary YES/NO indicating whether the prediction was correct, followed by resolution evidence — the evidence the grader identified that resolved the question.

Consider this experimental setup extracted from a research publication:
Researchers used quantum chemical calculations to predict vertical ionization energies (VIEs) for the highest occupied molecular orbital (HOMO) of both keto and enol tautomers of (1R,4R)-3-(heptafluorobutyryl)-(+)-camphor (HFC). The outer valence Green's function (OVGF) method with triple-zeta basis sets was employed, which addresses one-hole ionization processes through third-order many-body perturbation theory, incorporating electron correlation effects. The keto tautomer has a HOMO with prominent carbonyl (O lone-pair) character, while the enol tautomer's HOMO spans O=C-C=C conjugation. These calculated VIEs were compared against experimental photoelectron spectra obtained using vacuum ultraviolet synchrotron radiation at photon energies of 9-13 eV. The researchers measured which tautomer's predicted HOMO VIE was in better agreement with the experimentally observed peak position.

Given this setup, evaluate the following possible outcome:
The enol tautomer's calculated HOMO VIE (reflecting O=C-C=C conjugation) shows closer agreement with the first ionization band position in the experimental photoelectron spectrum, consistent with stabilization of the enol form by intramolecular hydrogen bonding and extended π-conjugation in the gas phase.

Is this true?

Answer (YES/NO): NO